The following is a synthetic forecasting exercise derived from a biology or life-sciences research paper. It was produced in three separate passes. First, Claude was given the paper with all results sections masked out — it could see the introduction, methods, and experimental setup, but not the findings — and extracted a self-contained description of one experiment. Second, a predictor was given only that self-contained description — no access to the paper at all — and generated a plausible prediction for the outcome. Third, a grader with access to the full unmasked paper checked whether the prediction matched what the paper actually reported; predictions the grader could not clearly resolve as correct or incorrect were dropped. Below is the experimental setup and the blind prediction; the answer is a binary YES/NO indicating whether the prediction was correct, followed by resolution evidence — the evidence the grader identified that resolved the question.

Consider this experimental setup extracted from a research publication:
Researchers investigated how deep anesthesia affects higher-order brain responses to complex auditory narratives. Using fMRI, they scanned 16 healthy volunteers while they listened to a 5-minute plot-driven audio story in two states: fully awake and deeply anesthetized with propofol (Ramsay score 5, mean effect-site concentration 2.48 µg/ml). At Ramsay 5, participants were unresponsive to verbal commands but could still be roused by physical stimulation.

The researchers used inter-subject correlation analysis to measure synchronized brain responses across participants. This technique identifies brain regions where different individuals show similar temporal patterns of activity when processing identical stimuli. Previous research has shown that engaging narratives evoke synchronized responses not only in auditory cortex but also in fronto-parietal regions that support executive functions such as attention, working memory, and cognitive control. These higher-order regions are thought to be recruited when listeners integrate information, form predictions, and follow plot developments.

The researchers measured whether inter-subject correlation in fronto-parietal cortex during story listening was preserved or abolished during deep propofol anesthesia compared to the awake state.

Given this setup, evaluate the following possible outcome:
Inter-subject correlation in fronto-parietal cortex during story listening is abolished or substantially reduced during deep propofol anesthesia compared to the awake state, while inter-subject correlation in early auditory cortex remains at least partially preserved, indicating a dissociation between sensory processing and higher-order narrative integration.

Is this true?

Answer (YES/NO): YES